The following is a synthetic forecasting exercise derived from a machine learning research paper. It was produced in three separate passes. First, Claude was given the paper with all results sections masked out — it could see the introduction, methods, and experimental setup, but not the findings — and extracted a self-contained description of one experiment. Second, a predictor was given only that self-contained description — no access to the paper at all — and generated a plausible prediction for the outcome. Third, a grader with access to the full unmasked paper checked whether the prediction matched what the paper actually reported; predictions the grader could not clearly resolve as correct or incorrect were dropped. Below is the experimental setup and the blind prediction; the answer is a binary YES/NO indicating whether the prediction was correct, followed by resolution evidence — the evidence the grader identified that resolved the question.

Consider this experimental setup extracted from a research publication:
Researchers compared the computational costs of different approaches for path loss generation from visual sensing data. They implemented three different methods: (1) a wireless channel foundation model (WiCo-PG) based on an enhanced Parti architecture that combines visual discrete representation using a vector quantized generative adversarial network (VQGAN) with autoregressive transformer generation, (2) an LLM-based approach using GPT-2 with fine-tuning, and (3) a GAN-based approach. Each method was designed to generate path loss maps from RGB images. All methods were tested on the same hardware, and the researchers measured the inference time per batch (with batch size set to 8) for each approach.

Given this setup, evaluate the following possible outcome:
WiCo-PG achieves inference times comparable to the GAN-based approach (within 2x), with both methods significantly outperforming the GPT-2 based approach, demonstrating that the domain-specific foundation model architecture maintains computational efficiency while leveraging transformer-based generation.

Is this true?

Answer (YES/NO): NO